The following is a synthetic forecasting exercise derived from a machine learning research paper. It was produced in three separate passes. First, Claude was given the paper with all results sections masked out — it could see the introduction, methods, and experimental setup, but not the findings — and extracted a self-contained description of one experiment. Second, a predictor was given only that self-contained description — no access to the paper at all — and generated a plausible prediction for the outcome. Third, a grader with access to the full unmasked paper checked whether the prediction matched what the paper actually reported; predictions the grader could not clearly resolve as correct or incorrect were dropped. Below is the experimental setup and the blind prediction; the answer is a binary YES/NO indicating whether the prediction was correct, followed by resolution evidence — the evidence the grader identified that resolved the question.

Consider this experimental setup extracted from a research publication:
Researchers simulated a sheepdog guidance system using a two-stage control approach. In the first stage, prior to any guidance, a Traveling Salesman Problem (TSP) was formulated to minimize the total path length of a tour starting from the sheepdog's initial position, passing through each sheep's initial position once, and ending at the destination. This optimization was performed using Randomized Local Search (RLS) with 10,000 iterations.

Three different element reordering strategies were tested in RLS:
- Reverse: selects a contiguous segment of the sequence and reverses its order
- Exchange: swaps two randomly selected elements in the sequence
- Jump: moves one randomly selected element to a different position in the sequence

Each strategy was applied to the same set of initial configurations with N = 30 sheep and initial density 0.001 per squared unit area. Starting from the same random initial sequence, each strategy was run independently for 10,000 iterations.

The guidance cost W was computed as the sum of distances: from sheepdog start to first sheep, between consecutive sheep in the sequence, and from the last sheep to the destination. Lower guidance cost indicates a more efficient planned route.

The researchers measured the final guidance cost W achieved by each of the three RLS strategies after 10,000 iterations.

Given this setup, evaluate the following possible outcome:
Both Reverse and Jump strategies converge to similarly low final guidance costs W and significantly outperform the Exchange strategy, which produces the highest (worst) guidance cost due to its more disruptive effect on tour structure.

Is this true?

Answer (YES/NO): NO